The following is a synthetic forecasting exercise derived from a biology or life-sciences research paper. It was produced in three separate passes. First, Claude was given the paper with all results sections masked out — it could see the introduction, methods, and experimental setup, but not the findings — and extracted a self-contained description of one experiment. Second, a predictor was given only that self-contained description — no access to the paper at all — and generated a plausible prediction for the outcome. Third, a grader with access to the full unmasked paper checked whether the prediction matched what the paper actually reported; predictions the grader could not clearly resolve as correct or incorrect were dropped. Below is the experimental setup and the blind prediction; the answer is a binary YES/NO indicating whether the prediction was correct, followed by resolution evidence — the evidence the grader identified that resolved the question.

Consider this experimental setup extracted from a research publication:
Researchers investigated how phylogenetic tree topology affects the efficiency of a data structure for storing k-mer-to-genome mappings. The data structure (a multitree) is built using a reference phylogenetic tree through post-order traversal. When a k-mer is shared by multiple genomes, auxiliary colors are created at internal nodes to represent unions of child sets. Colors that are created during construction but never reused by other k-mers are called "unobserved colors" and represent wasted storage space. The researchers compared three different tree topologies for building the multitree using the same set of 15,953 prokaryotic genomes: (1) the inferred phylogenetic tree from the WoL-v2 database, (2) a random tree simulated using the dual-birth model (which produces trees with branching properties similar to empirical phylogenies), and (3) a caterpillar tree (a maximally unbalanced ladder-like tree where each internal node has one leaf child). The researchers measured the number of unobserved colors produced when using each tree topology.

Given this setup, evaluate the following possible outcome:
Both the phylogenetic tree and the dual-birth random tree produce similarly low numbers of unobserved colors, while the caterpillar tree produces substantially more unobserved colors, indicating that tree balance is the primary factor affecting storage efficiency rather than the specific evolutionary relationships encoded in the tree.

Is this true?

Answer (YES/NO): YES